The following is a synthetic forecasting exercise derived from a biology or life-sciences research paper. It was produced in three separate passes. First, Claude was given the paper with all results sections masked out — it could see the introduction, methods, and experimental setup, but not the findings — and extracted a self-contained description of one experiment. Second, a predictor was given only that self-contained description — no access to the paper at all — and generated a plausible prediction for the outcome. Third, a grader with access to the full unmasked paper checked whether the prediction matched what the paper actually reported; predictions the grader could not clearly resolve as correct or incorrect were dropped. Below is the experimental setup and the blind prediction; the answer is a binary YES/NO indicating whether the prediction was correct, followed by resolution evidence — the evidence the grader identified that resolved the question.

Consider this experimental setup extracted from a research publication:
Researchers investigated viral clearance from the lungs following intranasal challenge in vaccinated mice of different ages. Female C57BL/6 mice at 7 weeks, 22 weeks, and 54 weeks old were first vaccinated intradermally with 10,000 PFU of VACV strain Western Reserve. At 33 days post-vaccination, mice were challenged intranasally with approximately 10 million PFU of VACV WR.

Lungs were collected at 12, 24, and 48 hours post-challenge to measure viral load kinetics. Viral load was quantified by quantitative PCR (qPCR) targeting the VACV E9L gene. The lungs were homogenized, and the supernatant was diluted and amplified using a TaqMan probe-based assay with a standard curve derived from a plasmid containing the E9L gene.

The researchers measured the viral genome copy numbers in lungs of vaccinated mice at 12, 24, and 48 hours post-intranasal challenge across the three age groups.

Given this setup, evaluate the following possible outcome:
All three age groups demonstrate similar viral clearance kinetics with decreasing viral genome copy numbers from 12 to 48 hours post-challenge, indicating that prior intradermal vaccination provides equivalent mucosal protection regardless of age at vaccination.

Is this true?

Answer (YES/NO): NO